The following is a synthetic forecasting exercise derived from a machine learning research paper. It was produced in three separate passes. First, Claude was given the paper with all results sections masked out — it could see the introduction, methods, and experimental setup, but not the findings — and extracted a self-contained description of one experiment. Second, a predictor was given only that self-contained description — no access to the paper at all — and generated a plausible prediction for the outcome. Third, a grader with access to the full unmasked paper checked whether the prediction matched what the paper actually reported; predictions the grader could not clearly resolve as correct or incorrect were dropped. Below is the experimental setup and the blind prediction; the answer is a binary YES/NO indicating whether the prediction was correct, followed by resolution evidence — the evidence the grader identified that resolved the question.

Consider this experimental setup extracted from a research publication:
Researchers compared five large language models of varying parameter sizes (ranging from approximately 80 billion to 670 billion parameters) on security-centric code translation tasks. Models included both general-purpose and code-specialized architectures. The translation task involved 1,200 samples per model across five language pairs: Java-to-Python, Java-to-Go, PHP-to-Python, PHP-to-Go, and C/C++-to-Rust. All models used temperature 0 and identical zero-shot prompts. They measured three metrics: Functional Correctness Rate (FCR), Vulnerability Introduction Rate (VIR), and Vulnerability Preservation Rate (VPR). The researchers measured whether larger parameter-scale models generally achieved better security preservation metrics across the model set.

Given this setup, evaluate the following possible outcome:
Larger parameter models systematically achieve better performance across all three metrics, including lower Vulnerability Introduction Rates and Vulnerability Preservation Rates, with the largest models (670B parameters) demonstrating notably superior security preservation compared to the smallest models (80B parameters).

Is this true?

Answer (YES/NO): NO